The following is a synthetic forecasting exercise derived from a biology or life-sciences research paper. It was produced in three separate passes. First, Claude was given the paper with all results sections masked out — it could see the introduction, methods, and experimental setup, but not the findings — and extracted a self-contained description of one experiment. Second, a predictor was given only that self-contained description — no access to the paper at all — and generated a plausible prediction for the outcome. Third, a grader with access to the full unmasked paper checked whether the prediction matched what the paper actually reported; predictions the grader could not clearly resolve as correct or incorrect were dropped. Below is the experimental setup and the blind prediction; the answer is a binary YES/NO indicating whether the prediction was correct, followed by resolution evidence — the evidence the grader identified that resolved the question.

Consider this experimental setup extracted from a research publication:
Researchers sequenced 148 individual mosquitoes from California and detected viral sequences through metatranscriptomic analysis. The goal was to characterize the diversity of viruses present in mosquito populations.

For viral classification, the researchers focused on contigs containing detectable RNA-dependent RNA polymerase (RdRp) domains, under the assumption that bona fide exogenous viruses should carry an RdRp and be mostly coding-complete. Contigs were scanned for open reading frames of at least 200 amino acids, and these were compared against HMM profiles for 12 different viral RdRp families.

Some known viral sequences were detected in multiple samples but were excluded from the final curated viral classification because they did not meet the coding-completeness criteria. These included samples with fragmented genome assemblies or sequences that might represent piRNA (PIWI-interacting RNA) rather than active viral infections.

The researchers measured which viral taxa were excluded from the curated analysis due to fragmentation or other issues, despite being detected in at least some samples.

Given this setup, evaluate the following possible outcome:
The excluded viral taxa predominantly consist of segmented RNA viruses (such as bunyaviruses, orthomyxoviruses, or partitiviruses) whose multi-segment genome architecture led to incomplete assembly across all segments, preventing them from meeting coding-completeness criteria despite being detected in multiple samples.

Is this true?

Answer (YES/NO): NO